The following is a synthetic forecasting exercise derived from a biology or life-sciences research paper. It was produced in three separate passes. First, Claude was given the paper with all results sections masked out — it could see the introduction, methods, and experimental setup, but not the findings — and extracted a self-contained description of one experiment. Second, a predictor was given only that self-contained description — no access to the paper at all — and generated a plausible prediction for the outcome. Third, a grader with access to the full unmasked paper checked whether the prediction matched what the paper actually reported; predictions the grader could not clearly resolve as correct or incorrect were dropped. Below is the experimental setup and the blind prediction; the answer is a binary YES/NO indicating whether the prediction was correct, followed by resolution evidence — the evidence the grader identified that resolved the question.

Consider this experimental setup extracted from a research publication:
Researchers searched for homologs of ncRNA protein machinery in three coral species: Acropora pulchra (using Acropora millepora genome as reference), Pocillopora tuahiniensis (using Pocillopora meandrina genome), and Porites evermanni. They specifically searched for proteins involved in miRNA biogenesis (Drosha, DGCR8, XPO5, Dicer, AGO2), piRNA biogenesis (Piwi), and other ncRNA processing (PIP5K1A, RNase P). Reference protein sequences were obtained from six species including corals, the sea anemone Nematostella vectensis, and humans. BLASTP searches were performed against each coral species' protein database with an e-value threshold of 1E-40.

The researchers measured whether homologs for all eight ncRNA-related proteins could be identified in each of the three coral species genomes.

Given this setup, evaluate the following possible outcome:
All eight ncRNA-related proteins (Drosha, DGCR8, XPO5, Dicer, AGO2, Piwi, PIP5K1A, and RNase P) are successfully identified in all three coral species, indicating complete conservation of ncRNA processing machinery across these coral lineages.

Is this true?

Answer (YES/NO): YES